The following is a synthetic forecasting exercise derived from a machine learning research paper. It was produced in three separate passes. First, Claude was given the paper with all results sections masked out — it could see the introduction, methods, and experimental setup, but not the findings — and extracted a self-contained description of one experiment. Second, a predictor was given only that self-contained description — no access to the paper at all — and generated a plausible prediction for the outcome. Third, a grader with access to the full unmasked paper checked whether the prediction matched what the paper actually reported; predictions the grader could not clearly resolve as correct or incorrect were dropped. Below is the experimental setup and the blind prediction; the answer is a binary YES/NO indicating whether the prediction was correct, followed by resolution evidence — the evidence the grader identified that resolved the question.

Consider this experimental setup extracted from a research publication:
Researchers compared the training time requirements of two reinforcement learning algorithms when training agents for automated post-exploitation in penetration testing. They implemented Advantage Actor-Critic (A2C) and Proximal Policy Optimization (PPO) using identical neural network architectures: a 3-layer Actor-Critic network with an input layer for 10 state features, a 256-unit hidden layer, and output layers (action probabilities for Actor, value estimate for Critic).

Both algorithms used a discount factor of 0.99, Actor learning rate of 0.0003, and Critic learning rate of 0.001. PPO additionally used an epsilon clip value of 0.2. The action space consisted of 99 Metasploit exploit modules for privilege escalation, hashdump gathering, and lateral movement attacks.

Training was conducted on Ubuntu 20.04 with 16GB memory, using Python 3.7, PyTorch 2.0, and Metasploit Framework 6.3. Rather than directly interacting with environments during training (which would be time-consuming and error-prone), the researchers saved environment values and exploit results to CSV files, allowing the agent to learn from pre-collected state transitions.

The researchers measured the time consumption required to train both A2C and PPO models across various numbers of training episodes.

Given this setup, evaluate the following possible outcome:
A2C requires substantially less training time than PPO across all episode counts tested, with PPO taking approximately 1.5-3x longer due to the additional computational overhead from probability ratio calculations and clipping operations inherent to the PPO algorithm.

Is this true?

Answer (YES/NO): NO